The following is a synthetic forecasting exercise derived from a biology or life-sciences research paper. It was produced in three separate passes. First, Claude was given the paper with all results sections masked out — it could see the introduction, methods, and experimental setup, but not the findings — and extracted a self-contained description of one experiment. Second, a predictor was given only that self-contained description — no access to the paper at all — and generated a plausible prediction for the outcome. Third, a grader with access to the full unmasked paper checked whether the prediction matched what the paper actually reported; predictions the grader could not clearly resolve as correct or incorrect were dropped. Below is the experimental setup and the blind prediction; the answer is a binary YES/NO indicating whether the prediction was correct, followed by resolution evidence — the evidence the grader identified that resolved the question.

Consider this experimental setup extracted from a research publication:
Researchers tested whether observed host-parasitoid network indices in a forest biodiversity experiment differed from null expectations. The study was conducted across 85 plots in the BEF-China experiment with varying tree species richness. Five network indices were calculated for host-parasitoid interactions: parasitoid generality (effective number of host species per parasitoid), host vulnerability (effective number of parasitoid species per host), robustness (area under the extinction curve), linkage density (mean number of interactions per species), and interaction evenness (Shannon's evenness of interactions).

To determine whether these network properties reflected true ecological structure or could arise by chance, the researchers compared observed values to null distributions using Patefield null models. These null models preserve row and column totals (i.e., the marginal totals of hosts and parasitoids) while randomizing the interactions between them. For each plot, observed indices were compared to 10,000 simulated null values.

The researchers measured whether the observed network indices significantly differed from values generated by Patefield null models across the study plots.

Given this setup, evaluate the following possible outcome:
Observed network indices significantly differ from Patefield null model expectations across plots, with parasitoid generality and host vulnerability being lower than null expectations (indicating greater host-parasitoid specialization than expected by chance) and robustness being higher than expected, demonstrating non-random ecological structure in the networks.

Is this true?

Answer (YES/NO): NO